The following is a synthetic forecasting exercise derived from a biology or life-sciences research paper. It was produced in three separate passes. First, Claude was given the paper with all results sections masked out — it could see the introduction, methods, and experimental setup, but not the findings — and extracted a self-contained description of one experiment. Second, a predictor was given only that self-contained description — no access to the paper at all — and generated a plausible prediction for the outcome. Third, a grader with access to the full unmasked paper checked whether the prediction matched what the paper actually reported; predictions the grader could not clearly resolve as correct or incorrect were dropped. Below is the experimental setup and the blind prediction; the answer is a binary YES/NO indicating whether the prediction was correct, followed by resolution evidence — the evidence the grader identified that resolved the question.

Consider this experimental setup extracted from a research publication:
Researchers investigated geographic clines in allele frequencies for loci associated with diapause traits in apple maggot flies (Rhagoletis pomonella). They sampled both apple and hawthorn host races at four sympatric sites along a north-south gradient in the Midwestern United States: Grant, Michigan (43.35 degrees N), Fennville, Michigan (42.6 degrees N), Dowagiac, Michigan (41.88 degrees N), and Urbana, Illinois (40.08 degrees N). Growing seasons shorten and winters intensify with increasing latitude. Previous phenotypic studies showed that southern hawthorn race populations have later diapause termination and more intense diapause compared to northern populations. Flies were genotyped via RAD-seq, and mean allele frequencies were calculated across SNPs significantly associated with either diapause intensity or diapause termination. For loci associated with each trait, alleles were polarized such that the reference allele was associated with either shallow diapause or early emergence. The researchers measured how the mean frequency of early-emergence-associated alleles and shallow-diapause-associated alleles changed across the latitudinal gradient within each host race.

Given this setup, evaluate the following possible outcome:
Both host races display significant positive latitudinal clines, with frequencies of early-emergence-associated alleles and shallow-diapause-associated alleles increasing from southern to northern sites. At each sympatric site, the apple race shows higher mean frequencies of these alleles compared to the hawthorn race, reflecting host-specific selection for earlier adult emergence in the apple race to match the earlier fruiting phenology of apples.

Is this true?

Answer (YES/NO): NO